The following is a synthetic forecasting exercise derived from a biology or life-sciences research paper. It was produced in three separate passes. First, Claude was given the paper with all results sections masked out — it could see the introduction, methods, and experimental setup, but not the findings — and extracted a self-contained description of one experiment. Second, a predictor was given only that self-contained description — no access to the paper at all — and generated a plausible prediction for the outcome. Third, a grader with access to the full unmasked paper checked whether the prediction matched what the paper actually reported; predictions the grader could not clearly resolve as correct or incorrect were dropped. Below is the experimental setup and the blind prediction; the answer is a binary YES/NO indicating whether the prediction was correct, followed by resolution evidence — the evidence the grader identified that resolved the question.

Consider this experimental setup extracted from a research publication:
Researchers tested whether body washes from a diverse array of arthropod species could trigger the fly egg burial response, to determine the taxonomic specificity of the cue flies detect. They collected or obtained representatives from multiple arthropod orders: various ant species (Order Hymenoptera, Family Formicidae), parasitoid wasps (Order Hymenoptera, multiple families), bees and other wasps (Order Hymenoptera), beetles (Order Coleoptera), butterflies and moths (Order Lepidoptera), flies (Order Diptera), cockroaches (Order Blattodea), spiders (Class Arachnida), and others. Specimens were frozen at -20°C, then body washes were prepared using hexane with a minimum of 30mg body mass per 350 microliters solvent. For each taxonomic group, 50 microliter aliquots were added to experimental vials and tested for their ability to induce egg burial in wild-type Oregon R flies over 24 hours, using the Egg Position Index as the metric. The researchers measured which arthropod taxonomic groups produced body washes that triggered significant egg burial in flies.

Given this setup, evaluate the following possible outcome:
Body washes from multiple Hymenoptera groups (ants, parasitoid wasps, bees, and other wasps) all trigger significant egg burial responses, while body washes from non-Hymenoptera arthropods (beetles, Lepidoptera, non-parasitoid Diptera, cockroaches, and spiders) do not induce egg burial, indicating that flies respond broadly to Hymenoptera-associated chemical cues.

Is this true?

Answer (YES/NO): NO